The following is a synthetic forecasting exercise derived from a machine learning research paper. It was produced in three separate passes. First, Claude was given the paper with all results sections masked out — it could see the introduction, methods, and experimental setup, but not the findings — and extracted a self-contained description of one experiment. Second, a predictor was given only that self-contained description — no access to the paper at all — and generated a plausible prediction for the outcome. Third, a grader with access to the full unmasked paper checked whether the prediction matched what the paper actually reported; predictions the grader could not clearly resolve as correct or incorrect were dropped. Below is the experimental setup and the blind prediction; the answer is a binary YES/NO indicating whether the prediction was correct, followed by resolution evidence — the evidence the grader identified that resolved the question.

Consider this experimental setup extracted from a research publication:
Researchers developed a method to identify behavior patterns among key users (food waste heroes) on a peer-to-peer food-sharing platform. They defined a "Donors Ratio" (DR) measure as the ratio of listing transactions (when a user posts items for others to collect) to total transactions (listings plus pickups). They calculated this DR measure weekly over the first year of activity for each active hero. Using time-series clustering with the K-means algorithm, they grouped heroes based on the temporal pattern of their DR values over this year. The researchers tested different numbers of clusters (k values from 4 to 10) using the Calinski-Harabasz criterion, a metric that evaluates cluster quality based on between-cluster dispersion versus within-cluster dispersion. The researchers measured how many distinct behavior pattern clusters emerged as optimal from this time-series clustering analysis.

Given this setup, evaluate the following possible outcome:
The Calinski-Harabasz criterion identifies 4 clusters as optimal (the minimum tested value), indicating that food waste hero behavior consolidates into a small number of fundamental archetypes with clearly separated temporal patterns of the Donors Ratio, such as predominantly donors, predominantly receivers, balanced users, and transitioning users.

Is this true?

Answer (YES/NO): YES